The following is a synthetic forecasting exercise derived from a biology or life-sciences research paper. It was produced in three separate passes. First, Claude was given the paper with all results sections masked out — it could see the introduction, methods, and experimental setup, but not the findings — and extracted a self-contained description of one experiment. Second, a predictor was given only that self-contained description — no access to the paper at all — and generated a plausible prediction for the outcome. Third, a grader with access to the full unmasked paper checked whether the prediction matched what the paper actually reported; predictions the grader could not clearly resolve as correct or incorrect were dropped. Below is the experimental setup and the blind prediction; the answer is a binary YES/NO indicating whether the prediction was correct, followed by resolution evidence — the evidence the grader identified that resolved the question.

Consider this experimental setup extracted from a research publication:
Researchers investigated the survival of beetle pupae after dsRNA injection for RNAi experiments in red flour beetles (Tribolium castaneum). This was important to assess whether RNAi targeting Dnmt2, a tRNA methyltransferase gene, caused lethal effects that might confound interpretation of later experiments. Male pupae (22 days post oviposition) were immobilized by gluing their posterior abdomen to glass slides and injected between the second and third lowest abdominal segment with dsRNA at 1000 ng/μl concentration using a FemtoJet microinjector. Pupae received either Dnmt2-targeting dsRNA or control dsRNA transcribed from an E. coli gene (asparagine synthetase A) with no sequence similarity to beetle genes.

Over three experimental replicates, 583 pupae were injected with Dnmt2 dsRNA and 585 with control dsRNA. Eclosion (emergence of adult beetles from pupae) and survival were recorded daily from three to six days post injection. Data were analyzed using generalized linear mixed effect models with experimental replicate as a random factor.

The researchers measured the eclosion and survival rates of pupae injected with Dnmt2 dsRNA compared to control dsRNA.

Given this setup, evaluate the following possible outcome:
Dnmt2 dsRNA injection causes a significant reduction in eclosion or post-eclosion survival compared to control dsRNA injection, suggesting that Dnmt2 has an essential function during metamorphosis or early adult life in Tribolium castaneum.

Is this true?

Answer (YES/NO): NO